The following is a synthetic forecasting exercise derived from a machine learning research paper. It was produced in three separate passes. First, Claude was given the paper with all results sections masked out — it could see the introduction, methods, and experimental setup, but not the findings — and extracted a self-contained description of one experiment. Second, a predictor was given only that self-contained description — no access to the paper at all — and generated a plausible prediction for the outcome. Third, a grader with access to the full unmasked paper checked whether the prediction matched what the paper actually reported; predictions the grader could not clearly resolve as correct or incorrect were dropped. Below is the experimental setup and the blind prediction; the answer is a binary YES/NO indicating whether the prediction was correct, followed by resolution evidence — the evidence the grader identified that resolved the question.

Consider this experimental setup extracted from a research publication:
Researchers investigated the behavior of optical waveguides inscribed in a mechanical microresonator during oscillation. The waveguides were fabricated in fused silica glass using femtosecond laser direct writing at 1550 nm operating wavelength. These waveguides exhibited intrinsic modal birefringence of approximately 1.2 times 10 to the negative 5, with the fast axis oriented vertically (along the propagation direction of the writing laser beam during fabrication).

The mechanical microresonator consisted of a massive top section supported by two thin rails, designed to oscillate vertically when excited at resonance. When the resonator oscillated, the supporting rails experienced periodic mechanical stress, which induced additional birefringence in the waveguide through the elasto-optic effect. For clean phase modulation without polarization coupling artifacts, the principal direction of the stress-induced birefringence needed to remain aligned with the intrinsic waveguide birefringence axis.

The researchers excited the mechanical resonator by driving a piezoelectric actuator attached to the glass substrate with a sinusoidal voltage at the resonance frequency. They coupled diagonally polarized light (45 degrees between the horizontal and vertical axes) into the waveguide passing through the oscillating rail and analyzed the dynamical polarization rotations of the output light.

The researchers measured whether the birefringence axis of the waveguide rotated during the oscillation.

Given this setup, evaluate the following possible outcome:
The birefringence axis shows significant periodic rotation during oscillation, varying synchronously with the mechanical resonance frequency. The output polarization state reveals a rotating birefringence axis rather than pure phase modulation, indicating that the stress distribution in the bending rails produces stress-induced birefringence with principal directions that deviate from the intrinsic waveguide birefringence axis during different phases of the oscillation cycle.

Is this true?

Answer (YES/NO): NO